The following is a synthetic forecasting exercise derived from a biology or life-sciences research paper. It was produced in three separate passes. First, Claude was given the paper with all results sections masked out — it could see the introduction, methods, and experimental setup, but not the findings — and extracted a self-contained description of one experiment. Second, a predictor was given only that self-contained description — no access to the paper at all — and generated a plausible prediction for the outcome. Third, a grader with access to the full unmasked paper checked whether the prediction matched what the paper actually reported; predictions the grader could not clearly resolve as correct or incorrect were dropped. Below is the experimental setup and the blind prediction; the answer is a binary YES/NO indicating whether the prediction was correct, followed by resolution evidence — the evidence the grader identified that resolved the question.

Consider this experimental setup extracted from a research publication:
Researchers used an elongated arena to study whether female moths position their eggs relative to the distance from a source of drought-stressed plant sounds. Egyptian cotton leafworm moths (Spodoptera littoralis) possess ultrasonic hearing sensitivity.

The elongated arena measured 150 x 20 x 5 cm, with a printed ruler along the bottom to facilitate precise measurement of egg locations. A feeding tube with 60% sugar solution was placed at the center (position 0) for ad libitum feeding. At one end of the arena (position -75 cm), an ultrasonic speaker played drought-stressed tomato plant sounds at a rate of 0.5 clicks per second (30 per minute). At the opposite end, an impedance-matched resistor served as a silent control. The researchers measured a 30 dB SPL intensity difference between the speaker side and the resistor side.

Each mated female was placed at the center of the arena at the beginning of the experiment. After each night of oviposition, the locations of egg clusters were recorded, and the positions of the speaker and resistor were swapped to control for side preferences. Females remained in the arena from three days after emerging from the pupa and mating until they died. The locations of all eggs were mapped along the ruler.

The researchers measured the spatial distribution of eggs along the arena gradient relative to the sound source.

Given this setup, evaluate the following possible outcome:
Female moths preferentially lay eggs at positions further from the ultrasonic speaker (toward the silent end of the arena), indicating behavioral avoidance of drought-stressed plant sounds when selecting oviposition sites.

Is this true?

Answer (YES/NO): NO